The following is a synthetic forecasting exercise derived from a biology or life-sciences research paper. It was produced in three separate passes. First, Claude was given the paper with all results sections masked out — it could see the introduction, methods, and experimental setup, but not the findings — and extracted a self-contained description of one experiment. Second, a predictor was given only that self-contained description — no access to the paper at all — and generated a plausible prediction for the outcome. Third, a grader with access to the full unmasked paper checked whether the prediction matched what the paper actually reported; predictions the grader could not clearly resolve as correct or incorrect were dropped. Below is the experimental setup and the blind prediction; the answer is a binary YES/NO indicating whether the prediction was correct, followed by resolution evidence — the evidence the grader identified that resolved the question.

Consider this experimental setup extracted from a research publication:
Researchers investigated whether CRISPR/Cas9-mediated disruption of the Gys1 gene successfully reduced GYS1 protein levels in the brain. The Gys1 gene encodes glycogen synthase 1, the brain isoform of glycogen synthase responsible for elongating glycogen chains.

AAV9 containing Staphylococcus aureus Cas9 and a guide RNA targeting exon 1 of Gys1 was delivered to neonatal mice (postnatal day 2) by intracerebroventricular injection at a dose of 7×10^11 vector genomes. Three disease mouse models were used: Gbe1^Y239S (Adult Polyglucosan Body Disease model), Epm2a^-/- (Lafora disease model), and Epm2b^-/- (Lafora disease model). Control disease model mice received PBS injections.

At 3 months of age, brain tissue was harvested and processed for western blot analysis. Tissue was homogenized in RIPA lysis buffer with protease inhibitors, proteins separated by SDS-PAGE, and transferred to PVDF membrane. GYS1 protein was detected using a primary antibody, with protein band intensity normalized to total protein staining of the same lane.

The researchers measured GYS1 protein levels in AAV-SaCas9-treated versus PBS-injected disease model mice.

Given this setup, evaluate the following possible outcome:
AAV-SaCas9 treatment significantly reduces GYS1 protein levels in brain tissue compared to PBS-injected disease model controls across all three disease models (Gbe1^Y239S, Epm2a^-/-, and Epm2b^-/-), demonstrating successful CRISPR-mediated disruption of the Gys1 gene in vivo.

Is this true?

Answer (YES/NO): YES